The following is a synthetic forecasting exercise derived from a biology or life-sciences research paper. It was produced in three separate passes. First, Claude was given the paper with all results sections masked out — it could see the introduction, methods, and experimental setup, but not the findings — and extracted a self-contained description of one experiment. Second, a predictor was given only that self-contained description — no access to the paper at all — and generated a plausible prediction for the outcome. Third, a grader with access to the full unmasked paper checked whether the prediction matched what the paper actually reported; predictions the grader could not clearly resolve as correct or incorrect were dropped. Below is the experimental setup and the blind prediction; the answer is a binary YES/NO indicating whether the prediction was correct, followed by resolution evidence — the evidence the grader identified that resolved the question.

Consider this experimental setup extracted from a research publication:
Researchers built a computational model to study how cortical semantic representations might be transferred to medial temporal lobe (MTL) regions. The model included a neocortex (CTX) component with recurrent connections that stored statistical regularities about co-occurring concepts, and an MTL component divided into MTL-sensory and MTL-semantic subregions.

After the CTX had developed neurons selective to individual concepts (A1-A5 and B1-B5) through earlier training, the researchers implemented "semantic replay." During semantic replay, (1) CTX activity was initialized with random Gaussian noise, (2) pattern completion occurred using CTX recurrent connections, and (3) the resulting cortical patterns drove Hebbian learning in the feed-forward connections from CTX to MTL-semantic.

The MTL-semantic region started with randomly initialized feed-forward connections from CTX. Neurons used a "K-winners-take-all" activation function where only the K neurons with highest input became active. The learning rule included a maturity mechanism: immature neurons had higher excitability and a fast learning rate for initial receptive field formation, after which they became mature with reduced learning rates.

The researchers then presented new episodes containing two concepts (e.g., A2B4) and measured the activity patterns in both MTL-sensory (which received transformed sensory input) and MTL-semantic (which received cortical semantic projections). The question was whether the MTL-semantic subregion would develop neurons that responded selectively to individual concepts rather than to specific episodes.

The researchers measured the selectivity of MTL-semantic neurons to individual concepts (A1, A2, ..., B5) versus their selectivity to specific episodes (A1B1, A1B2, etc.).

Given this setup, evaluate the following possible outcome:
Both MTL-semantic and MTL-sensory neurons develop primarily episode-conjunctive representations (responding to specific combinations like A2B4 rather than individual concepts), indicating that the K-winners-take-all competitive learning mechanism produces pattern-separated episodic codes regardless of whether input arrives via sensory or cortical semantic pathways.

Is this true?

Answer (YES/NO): NO